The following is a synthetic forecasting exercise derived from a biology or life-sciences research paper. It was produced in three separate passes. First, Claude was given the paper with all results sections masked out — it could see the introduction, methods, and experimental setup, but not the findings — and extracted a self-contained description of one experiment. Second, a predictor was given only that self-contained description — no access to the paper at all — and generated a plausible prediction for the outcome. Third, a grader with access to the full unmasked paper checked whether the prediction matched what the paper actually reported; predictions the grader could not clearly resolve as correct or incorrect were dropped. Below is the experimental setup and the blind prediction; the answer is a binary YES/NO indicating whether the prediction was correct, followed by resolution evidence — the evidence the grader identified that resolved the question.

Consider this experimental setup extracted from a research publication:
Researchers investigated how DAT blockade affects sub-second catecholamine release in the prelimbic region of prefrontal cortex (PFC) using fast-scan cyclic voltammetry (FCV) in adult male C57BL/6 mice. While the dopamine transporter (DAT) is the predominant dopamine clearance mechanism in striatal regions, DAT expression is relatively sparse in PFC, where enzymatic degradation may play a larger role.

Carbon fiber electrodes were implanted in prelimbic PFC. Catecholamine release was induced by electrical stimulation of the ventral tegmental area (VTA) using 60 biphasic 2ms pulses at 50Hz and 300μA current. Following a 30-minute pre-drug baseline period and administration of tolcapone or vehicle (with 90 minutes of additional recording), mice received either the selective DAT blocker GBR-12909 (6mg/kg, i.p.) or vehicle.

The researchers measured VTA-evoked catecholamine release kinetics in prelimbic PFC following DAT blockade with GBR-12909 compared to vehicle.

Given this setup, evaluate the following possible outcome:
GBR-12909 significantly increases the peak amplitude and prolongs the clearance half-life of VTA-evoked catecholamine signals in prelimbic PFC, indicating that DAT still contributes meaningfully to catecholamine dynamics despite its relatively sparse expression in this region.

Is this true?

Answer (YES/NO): NO